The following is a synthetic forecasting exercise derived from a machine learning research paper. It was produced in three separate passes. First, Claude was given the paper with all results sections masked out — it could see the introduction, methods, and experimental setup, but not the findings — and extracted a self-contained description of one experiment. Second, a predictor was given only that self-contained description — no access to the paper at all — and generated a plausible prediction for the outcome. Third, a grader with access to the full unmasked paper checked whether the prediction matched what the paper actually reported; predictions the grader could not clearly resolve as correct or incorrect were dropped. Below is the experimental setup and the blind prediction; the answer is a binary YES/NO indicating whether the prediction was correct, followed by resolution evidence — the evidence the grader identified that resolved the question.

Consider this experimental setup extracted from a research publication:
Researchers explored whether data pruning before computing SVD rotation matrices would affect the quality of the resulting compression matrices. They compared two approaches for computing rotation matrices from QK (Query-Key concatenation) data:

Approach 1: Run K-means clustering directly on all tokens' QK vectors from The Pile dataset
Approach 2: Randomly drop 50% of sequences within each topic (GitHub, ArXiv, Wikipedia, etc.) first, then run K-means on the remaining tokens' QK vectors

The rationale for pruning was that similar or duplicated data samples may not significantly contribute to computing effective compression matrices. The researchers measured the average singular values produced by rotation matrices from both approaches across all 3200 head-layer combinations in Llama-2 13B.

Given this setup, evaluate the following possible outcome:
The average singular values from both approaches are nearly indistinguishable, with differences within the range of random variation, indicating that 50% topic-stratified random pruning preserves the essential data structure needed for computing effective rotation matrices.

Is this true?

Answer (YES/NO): YES